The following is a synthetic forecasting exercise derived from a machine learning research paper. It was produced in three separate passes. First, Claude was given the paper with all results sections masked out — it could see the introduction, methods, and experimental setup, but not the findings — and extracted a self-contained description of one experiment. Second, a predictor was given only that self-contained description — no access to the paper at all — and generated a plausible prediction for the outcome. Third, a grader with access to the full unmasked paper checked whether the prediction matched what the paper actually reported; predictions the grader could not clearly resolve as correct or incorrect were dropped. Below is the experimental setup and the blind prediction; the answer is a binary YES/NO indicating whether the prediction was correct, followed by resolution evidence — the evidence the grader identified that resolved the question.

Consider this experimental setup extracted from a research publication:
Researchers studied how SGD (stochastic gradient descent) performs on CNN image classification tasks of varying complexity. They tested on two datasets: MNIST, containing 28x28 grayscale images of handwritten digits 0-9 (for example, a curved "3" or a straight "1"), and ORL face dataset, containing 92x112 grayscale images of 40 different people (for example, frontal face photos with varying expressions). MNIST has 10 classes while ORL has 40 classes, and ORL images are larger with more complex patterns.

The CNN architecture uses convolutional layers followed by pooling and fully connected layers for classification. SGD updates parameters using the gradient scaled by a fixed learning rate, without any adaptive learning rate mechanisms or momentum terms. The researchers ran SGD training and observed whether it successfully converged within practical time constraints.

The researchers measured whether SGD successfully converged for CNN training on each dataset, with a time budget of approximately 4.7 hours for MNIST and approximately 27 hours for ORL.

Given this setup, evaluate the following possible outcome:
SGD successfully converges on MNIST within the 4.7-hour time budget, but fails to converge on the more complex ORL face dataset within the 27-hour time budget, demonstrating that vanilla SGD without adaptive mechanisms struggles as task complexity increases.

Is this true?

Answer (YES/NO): YES